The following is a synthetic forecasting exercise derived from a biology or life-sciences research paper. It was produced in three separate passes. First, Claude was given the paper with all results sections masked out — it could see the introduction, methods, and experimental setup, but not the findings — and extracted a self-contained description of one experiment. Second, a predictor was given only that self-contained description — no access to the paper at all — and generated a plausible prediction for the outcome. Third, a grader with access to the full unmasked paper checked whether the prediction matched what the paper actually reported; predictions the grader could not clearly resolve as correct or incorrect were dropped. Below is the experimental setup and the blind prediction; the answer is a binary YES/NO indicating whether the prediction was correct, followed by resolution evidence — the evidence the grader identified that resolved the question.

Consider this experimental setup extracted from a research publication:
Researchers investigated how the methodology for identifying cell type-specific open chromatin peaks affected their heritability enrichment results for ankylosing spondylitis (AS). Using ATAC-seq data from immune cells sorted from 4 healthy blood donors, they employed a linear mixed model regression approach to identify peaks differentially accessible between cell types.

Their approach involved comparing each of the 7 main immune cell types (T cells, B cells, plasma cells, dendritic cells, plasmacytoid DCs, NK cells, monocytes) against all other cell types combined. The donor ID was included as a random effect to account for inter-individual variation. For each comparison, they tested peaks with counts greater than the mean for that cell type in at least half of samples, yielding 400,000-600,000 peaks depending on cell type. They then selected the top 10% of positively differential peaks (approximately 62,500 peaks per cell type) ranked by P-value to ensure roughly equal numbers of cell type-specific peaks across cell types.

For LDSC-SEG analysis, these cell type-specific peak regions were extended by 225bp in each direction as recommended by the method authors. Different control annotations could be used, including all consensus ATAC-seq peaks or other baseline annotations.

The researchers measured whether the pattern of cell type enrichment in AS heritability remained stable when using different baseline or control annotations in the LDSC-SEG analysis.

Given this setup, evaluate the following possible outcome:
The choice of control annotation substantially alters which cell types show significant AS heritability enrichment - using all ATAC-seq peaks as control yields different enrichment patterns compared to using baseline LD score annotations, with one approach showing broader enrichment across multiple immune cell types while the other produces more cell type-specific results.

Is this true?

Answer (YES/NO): NO